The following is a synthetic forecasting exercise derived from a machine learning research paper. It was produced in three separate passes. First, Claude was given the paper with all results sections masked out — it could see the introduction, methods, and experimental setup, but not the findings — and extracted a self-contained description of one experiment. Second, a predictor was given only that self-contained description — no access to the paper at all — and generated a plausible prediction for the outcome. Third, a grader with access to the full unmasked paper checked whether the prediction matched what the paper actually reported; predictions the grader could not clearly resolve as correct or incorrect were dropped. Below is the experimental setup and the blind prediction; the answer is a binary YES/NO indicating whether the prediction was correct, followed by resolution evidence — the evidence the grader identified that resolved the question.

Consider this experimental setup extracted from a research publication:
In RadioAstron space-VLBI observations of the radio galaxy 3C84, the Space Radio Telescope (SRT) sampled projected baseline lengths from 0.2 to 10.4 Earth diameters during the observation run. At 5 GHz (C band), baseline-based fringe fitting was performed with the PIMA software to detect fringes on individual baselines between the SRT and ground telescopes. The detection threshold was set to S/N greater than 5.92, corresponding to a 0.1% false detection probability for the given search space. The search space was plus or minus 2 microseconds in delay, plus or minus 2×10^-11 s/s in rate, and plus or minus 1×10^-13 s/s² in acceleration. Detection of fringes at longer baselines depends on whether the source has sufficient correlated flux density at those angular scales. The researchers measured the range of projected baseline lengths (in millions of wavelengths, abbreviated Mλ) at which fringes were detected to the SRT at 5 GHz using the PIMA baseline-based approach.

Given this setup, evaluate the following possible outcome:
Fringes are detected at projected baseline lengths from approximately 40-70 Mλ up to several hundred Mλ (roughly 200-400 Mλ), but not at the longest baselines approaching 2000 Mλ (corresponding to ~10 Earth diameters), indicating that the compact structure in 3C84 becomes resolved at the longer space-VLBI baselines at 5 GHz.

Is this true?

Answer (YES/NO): NO